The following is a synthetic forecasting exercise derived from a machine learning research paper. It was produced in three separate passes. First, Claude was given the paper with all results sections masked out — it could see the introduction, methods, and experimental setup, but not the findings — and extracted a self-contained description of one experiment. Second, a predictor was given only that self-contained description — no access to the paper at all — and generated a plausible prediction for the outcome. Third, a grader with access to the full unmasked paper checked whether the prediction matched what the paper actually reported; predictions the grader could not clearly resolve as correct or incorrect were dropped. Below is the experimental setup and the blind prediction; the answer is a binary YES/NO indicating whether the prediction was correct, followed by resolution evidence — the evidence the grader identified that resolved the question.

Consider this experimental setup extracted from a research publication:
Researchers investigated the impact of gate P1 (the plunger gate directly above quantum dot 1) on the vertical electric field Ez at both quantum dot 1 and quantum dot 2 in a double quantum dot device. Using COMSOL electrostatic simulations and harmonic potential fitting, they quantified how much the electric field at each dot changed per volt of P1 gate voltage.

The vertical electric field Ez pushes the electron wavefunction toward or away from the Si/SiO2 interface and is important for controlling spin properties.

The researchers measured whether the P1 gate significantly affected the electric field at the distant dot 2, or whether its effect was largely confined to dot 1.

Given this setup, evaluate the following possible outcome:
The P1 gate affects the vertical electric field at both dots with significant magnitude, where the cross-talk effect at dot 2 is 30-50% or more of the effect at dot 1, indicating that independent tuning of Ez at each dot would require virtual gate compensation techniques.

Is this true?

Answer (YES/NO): NO